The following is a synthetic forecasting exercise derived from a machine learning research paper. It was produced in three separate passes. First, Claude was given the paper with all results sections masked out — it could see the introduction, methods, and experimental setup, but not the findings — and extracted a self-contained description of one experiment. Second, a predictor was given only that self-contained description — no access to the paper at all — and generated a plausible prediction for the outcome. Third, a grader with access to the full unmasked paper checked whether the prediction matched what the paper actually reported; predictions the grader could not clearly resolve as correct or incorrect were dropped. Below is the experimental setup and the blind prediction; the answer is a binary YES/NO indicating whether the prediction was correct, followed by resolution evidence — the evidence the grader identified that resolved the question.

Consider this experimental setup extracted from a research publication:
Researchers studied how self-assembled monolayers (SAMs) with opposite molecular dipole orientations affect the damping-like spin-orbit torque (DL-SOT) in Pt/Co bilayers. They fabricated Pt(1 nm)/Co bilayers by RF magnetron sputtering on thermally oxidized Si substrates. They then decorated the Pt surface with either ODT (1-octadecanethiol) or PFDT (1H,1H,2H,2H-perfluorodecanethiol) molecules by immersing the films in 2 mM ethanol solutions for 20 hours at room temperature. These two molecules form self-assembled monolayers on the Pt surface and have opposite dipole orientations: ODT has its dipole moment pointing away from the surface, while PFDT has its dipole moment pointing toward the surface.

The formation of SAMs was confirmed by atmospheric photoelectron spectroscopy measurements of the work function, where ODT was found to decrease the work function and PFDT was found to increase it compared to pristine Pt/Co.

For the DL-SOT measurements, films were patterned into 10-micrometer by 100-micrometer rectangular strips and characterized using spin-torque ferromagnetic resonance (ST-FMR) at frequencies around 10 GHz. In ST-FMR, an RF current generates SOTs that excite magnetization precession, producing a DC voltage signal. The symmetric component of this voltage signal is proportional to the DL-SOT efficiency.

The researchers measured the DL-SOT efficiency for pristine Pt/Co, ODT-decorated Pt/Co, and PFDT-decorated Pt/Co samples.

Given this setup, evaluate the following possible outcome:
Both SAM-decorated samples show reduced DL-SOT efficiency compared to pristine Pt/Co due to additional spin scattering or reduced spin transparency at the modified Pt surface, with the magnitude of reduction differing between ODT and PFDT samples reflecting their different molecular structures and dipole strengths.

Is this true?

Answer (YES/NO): NO